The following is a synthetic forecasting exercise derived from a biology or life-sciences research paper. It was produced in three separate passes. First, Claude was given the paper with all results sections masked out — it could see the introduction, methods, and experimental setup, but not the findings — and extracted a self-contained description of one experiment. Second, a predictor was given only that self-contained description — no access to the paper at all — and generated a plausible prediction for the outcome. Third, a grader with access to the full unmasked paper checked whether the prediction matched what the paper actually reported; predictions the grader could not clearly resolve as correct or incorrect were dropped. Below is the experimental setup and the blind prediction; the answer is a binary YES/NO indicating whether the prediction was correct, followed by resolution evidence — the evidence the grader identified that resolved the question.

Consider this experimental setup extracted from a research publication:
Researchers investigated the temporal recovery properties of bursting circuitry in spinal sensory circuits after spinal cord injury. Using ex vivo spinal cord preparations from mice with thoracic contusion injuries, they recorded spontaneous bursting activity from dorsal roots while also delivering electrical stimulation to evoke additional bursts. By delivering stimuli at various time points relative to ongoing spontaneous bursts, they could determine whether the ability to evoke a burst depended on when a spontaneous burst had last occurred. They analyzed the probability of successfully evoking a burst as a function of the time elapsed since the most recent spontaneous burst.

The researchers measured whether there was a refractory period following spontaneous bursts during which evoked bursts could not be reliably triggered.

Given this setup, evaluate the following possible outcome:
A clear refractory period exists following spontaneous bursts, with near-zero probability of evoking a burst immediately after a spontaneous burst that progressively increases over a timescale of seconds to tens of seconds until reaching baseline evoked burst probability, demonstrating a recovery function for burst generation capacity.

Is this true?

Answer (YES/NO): NO